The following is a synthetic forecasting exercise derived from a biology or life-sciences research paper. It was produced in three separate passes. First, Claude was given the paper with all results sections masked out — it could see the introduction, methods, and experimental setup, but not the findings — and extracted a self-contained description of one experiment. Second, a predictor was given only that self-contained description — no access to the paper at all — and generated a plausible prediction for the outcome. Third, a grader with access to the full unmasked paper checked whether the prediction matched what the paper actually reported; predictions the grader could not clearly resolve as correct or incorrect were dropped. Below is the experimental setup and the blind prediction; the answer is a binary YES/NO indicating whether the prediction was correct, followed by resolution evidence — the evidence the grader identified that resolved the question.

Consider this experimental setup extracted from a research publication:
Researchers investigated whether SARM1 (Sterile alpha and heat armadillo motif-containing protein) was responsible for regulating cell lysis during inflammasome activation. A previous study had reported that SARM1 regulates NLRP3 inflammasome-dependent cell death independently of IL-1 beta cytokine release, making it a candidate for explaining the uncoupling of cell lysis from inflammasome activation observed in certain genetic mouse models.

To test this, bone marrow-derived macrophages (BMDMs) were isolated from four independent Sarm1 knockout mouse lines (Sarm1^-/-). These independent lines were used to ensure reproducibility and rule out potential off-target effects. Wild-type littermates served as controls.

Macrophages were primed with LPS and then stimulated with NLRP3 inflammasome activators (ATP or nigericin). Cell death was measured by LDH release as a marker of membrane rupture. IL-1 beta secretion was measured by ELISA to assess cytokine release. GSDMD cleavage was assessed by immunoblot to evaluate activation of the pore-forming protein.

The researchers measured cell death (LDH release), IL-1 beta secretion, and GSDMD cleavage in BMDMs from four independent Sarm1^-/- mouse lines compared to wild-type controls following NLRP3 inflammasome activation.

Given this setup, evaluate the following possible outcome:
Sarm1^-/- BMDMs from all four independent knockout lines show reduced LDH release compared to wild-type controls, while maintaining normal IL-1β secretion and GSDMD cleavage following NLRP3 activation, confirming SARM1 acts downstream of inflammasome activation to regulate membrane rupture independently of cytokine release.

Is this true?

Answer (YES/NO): NO